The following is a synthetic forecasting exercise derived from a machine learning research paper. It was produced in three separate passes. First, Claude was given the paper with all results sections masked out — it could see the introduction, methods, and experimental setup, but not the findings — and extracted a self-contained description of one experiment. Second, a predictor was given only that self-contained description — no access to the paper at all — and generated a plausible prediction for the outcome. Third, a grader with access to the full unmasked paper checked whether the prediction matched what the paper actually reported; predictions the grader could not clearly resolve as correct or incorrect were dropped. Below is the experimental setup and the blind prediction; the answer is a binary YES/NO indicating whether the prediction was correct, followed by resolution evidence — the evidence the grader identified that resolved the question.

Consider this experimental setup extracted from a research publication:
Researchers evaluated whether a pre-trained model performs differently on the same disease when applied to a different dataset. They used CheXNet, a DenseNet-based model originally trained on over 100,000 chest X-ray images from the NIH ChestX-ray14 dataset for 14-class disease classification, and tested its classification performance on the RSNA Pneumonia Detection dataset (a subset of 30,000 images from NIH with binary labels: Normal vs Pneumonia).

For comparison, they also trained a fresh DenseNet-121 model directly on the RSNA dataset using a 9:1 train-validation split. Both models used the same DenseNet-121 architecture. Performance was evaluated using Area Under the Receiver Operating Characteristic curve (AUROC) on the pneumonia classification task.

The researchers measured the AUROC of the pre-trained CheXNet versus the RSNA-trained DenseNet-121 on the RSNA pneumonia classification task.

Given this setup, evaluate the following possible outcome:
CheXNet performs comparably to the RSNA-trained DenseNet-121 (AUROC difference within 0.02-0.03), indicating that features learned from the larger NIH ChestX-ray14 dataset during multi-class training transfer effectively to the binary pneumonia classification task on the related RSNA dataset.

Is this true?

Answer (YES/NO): NO